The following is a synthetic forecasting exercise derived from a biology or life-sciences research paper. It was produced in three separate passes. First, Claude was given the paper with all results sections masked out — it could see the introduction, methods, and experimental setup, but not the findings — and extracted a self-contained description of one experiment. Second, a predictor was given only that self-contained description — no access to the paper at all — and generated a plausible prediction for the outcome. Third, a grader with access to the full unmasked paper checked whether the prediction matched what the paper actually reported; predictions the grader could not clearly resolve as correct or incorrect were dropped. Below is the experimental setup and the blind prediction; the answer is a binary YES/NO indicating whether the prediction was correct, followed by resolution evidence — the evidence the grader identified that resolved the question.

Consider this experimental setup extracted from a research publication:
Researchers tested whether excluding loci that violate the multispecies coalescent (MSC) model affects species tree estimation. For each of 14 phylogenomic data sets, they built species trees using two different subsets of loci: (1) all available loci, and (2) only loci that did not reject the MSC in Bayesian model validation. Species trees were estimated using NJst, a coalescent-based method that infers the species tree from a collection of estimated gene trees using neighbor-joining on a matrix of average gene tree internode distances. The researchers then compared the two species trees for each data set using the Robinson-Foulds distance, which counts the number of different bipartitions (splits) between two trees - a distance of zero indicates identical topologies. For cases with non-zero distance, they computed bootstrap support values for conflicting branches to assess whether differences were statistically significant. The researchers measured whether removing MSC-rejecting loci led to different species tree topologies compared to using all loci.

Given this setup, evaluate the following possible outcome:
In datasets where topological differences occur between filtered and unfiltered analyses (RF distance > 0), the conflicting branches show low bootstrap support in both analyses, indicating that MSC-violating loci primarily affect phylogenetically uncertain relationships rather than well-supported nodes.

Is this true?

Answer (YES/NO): YES